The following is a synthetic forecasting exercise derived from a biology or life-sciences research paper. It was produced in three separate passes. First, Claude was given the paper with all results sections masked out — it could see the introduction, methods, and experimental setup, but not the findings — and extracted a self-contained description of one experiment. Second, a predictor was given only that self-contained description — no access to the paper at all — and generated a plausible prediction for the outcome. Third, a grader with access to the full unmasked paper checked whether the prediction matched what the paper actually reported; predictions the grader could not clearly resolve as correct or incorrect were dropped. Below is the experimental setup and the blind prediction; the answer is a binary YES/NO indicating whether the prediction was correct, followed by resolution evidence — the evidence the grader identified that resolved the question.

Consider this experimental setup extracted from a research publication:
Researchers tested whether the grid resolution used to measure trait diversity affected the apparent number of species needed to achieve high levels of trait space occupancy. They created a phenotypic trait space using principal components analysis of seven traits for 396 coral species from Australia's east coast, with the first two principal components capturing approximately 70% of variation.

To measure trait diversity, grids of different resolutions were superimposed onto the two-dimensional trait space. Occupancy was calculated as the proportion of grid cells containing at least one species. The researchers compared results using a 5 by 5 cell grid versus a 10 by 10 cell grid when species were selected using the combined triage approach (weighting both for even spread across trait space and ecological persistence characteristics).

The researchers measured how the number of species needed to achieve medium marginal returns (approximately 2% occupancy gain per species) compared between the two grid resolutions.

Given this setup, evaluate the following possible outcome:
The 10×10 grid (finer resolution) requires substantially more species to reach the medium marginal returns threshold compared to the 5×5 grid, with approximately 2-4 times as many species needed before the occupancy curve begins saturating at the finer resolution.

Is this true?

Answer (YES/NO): YES